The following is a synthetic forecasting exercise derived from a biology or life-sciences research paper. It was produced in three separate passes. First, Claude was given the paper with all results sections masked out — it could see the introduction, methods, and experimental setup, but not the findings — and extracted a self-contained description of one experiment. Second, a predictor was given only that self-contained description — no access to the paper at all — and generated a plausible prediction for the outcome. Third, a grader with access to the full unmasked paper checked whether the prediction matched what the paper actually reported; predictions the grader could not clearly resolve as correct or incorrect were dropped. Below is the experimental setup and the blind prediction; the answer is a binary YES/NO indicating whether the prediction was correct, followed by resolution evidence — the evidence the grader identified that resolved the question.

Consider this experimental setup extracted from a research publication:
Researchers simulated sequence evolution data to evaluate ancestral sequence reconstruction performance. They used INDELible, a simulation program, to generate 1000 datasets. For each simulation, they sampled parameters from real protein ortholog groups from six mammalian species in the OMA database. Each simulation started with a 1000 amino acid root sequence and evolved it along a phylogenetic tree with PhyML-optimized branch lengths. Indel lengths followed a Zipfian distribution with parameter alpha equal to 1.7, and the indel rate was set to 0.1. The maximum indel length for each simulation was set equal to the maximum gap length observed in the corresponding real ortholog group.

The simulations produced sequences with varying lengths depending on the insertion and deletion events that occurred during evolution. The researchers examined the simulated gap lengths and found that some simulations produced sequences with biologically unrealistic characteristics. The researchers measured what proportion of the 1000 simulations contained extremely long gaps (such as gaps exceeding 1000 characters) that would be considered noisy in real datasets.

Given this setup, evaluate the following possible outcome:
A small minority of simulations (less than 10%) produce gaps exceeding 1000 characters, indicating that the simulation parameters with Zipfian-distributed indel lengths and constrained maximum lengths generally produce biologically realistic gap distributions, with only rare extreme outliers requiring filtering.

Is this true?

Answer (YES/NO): YES